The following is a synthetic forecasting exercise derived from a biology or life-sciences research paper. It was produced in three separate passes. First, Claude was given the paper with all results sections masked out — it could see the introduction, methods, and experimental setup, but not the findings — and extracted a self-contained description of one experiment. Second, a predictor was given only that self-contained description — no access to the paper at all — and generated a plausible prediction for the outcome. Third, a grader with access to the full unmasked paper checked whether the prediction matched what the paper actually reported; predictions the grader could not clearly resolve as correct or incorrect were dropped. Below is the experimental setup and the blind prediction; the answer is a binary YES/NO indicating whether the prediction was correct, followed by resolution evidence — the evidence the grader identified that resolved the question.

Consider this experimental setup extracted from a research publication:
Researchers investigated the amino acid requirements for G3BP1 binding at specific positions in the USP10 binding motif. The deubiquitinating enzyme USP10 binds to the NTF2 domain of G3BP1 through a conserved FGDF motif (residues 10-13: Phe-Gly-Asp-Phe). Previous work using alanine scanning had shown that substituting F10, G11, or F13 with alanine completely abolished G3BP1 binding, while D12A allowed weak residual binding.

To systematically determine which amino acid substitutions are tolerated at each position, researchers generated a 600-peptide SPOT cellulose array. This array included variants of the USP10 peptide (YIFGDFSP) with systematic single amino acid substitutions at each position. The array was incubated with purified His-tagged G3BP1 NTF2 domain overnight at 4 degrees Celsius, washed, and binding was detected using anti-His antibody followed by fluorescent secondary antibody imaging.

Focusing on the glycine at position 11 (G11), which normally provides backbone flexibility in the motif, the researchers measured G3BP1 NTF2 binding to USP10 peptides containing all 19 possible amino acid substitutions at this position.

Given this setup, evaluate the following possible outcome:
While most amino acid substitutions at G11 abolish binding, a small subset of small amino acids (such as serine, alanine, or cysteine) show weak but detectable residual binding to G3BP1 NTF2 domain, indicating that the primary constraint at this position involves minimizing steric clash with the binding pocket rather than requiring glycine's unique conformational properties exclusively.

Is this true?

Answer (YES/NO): NO